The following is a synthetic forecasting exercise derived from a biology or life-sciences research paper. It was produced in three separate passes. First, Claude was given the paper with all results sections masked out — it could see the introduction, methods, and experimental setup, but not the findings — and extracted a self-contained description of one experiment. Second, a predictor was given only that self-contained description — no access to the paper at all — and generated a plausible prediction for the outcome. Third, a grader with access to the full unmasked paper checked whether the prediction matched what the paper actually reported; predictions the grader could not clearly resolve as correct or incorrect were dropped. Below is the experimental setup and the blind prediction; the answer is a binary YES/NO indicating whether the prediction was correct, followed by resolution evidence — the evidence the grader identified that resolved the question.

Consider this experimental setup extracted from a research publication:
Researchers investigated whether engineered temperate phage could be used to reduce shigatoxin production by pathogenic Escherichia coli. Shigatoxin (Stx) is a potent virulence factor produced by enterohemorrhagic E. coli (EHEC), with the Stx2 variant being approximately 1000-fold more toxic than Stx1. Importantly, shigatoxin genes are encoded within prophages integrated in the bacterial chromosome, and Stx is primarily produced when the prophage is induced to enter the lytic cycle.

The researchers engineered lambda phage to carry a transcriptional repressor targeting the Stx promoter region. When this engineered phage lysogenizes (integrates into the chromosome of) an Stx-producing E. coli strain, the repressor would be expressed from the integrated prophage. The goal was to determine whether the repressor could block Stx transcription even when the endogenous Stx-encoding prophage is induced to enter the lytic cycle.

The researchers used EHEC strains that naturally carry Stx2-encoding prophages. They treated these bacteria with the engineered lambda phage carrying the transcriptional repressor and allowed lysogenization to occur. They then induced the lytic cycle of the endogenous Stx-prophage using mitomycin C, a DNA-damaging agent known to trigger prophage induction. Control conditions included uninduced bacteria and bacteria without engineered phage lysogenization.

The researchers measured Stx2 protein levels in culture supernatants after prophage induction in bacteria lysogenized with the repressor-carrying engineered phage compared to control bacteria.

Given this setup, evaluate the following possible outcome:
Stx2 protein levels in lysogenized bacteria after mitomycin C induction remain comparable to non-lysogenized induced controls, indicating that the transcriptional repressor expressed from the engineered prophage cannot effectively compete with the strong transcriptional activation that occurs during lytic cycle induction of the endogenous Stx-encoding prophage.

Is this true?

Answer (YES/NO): NO